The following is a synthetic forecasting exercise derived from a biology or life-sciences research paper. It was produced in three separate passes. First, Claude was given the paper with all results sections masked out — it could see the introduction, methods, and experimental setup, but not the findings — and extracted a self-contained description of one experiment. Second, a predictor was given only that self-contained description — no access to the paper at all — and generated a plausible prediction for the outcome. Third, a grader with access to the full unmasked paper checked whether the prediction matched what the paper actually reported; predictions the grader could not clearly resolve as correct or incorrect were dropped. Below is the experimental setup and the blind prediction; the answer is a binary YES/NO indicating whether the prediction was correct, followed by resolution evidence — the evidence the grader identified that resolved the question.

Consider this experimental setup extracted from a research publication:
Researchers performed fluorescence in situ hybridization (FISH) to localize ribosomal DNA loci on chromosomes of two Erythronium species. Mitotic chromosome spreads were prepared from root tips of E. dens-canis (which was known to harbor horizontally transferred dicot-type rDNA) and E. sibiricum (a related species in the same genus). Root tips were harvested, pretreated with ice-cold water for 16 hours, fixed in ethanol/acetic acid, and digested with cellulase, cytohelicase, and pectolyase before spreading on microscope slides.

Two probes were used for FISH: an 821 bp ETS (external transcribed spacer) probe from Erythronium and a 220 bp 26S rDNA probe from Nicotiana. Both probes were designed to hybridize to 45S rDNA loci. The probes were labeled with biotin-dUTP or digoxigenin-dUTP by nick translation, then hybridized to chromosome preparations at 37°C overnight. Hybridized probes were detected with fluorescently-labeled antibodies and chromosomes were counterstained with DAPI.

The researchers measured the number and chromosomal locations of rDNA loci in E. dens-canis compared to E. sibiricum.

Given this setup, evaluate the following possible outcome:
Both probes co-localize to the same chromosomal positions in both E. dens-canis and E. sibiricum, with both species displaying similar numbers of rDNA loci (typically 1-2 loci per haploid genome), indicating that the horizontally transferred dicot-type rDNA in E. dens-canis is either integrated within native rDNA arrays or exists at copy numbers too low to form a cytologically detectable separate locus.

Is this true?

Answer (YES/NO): NO